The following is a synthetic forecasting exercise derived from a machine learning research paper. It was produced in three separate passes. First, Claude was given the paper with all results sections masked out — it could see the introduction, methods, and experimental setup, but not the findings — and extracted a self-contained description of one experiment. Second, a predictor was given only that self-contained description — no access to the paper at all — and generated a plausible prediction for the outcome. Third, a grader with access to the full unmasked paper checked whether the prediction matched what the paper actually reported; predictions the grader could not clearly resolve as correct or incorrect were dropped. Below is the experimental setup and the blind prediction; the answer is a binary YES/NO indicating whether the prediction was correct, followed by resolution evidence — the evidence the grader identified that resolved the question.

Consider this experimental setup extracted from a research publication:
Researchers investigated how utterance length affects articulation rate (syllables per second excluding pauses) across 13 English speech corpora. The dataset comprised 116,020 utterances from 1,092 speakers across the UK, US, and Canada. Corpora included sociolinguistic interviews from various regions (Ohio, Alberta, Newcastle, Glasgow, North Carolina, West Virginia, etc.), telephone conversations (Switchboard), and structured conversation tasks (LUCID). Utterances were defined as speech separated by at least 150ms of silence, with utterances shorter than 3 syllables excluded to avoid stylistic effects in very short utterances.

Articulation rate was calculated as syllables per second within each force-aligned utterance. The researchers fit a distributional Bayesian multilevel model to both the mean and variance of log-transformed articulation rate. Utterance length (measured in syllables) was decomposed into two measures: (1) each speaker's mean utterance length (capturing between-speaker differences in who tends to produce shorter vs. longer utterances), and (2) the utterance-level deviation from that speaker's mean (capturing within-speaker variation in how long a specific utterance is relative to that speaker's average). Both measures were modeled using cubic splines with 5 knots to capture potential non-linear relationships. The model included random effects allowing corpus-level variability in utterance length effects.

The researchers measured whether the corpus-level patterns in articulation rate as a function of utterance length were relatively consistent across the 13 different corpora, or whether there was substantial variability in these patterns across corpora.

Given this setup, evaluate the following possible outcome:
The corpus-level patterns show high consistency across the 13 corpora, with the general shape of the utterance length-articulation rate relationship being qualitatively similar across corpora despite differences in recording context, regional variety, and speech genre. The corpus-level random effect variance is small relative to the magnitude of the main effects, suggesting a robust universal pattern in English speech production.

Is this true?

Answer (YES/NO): YES